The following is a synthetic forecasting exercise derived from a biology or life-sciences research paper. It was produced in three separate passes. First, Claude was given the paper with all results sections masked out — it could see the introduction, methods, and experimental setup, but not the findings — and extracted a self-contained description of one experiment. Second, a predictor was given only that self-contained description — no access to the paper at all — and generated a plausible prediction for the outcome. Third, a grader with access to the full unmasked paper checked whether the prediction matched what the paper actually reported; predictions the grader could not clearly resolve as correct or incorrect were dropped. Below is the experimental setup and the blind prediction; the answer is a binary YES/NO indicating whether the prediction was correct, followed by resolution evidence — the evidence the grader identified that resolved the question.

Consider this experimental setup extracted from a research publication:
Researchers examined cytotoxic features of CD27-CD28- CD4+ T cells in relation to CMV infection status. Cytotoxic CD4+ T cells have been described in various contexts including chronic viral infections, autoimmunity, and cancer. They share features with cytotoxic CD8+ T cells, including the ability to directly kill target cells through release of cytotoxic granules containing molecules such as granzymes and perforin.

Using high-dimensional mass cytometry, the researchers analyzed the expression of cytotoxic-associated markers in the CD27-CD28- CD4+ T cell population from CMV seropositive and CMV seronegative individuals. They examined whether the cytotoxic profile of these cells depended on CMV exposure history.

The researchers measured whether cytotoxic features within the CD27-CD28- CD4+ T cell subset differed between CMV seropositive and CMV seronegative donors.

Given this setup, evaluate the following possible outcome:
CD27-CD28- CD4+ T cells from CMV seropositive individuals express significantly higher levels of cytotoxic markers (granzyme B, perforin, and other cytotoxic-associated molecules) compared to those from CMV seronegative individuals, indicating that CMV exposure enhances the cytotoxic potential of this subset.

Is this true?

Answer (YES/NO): YES